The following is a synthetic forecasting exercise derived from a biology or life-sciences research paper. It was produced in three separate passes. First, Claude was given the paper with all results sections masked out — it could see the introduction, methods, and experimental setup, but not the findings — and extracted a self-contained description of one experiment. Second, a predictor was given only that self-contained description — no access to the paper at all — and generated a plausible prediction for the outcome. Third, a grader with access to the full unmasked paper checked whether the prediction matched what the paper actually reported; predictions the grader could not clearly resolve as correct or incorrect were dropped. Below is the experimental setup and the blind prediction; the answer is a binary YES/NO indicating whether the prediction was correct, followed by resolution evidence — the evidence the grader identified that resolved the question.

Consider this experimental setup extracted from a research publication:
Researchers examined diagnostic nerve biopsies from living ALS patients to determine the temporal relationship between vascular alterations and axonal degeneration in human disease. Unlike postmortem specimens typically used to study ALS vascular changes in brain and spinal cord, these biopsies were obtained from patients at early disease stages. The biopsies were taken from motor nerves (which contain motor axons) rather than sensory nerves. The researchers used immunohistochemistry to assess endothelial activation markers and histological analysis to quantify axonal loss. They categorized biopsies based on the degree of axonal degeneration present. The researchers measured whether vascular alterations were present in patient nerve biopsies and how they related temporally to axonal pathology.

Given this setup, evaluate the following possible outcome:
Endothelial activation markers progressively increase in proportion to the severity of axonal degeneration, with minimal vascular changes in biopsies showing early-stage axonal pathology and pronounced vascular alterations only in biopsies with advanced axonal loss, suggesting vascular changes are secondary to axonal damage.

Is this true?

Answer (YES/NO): NO